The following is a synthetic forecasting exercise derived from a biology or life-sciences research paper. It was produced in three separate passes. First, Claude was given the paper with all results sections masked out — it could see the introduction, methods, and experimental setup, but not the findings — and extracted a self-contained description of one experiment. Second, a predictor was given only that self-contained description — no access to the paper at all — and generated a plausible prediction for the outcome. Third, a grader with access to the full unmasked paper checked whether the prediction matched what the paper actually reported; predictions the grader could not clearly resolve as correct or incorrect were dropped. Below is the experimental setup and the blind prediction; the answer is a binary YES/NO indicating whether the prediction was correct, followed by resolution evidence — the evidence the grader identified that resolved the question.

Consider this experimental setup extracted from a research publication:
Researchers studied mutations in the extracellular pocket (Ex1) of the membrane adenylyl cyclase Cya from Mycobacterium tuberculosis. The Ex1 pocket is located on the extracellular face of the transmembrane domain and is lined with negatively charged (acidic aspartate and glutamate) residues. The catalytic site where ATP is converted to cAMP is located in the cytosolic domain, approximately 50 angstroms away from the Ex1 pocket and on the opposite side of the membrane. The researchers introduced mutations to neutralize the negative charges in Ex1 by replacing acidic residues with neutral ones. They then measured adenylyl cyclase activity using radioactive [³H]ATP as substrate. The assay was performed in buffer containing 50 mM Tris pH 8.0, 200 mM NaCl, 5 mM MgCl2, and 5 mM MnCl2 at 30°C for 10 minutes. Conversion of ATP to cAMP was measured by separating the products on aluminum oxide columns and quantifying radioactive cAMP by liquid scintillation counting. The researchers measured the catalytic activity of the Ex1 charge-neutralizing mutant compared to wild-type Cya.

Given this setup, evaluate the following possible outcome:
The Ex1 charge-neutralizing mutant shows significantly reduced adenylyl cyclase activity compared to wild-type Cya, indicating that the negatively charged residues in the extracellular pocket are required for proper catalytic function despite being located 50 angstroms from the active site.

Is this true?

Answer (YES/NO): YES